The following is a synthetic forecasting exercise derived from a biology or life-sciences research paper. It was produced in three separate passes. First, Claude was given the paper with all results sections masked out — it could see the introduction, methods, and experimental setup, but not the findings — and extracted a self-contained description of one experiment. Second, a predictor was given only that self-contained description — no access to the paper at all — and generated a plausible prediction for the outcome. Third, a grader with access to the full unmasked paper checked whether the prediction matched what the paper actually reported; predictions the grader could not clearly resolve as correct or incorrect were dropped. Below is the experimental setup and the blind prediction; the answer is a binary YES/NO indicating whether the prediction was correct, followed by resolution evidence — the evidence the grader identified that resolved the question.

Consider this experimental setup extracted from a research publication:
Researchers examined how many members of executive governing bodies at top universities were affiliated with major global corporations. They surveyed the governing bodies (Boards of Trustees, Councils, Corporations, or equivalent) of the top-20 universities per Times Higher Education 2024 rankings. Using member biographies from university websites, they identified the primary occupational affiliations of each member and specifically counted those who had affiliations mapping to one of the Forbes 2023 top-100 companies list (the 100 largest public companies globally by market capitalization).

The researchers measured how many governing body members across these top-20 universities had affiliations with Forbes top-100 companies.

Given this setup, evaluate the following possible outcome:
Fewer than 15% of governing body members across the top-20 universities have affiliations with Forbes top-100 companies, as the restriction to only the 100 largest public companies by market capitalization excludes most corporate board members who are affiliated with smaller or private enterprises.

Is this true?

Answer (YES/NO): YES